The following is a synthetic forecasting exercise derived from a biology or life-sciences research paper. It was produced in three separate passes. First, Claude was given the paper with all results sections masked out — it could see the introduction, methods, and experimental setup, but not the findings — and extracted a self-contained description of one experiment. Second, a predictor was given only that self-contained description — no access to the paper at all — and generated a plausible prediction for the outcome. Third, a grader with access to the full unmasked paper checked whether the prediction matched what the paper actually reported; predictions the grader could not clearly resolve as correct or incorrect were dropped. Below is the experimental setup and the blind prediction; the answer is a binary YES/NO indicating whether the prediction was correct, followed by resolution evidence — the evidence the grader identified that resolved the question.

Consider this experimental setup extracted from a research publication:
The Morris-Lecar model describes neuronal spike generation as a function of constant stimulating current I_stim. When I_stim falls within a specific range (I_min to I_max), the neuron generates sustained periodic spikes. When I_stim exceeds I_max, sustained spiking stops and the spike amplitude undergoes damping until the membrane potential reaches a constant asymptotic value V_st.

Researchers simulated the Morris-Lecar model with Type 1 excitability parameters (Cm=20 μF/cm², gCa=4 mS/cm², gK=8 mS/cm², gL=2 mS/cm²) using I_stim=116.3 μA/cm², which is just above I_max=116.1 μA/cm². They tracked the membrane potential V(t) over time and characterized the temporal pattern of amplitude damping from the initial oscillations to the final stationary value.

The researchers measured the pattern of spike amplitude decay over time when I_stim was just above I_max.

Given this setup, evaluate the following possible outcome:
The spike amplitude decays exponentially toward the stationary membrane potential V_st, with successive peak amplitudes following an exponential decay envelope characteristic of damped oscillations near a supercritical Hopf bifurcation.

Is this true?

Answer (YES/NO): YES